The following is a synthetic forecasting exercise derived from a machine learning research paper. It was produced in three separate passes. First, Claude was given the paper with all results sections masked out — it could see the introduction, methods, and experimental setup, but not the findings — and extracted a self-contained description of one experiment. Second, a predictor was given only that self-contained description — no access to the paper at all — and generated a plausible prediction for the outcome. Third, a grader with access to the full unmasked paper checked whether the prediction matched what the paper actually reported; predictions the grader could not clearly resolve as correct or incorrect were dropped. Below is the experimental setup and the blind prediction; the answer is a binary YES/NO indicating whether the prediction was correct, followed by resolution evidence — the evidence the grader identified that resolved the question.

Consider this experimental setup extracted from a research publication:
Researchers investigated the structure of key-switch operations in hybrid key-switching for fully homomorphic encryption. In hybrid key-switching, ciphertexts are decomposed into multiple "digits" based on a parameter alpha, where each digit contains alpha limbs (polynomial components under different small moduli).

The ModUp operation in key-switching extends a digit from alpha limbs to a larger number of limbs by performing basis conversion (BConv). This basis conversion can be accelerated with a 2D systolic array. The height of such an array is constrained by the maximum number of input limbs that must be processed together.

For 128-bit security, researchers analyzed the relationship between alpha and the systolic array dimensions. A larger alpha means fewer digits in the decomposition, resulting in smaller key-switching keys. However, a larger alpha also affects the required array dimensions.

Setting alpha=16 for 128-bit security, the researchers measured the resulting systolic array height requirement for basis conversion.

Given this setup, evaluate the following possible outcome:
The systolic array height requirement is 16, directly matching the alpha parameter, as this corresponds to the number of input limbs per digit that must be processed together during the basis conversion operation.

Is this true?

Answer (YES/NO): YES